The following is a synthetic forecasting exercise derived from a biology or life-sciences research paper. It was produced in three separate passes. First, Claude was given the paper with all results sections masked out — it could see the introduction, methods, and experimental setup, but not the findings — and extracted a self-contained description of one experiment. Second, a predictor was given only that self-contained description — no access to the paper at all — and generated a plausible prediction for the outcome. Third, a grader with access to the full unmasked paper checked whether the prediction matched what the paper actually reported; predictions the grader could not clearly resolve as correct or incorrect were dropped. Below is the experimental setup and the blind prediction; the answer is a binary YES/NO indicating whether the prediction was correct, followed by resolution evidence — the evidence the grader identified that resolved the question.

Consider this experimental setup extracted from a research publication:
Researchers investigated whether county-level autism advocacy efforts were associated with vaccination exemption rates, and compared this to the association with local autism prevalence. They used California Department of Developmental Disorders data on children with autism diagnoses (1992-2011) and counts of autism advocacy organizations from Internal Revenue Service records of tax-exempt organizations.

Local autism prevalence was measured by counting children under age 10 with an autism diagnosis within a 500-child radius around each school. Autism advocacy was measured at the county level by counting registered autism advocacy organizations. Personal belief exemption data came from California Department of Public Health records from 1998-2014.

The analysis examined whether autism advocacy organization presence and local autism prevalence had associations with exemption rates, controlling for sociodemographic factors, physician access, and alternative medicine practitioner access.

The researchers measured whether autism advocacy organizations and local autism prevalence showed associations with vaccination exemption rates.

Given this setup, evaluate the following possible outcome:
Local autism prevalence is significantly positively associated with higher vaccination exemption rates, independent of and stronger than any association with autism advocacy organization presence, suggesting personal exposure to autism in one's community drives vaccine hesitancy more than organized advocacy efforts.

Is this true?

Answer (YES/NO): NO